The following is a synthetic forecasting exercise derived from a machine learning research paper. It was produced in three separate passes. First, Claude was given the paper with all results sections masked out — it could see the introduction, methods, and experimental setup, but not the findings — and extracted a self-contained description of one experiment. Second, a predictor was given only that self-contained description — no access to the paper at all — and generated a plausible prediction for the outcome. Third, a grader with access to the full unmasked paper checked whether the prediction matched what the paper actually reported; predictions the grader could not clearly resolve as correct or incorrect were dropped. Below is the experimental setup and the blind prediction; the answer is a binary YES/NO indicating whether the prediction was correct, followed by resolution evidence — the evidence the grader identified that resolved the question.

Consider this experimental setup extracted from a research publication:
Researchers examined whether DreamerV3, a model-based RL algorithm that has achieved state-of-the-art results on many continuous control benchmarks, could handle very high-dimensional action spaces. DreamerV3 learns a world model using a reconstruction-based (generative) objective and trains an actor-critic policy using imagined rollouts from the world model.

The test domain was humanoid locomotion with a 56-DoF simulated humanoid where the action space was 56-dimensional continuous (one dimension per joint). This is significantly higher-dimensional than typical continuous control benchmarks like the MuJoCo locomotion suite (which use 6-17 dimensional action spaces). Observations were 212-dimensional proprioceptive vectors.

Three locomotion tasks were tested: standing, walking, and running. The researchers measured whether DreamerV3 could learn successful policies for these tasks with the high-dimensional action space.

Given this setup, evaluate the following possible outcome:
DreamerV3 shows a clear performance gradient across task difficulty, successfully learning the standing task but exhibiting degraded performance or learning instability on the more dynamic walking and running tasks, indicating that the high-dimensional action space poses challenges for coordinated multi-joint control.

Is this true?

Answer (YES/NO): NO